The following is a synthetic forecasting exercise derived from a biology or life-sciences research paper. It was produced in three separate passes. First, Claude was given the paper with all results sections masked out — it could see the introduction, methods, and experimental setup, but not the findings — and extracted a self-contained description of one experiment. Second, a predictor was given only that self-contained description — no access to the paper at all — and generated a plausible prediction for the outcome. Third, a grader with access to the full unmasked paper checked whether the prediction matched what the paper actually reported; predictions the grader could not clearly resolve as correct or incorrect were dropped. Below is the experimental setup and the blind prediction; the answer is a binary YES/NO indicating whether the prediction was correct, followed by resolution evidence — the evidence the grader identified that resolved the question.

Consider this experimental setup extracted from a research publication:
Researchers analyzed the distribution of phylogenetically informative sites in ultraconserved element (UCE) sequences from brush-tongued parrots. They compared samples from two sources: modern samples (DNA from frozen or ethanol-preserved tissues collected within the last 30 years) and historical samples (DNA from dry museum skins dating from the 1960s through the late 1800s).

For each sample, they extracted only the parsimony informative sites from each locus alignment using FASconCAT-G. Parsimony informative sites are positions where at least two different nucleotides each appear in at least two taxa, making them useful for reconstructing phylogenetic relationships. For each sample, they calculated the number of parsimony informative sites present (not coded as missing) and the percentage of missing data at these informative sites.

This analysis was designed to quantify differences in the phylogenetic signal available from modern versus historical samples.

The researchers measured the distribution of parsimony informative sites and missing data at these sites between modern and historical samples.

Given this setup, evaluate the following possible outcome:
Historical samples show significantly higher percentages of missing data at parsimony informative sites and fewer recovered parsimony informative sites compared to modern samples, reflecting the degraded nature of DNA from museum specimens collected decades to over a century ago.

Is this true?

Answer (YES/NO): YES